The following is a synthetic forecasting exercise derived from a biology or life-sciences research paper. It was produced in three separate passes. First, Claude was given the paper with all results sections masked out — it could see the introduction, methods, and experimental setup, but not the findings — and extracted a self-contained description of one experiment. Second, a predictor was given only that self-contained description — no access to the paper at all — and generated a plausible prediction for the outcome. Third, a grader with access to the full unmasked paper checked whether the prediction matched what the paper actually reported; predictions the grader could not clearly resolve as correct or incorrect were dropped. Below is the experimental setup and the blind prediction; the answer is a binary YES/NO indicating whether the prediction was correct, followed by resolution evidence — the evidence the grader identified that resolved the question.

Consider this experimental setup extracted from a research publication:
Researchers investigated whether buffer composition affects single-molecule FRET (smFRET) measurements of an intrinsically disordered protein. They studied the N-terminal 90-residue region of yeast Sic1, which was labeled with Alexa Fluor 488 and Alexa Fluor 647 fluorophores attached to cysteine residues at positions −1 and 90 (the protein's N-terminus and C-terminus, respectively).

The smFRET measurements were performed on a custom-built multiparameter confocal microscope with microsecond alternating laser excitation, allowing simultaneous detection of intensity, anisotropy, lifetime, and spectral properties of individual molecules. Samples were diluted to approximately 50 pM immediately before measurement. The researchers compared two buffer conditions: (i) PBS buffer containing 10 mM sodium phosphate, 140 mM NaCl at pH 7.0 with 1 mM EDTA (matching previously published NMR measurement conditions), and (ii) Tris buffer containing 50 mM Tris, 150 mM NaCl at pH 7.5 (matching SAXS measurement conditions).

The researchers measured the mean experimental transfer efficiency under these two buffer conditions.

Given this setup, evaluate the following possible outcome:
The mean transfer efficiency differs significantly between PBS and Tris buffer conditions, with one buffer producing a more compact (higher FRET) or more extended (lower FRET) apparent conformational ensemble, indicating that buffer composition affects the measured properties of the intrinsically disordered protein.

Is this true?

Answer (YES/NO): NO